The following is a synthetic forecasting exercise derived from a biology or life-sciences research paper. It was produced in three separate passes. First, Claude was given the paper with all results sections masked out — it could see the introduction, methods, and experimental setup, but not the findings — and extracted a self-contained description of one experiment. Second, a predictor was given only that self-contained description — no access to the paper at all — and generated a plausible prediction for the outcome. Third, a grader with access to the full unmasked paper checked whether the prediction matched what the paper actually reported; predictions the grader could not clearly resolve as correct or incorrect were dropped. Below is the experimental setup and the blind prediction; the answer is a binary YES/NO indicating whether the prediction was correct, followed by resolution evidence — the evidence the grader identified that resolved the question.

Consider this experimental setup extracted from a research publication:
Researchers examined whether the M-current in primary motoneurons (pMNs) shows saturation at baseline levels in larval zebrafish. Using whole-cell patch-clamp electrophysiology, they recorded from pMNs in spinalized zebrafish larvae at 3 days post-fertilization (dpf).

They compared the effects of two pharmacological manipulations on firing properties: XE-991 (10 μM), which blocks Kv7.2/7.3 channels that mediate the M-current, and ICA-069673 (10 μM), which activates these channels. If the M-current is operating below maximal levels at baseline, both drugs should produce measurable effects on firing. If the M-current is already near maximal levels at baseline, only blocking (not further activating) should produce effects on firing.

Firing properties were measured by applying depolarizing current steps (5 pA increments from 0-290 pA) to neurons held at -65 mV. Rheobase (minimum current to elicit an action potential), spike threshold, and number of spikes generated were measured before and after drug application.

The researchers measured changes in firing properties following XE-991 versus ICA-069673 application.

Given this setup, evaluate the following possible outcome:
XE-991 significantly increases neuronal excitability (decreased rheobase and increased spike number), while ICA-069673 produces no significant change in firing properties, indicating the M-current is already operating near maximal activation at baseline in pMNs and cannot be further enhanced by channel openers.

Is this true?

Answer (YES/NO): NO